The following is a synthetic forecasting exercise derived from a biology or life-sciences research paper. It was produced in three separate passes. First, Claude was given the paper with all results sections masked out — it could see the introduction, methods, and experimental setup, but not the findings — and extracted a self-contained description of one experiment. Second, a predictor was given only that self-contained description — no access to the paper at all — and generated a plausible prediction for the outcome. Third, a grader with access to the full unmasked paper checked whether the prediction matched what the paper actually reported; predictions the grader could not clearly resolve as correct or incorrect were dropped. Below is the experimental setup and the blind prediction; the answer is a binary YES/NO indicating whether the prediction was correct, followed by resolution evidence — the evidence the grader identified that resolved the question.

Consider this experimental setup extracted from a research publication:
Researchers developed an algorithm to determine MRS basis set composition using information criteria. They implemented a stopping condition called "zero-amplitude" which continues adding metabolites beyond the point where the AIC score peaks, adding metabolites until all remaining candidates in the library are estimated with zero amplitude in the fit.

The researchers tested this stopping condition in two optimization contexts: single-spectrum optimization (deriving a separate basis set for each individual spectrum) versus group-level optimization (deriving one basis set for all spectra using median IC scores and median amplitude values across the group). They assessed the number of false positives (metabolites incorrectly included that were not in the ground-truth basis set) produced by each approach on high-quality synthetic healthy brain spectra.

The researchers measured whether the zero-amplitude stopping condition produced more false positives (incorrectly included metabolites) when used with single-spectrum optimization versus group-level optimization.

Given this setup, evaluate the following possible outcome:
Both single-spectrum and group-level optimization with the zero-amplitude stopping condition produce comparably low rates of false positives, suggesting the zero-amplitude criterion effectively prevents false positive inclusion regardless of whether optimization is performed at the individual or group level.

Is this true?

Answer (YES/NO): NO